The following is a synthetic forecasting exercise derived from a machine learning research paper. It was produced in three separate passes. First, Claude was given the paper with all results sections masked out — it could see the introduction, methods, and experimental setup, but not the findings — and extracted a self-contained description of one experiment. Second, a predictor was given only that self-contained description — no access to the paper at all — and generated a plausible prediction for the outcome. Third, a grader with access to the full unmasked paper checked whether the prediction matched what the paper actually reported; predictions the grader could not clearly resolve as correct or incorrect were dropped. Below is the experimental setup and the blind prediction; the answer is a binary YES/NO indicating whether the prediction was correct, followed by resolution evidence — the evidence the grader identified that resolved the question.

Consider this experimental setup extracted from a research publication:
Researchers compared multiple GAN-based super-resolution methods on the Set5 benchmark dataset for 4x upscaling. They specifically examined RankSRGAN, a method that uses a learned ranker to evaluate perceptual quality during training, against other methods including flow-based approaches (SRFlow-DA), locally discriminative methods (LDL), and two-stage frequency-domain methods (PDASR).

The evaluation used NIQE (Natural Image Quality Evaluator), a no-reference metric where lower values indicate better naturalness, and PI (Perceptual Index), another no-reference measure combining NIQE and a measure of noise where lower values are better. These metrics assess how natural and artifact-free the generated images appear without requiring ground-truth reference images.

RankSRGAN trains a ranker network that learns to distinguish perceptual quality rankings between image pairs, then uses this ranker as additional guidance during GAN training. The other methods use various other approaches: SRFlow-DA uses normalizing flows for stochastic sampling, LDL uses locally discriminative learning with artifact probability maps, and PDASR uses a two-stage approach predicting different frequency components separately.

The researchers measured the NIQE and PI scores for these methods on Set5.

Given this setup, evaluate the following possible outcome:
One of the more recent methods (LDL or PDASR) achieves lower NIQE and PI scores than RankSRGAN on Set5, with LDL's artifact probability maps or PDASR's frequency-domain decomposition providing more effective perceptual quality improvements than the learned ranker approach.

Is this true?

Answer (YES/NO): NO